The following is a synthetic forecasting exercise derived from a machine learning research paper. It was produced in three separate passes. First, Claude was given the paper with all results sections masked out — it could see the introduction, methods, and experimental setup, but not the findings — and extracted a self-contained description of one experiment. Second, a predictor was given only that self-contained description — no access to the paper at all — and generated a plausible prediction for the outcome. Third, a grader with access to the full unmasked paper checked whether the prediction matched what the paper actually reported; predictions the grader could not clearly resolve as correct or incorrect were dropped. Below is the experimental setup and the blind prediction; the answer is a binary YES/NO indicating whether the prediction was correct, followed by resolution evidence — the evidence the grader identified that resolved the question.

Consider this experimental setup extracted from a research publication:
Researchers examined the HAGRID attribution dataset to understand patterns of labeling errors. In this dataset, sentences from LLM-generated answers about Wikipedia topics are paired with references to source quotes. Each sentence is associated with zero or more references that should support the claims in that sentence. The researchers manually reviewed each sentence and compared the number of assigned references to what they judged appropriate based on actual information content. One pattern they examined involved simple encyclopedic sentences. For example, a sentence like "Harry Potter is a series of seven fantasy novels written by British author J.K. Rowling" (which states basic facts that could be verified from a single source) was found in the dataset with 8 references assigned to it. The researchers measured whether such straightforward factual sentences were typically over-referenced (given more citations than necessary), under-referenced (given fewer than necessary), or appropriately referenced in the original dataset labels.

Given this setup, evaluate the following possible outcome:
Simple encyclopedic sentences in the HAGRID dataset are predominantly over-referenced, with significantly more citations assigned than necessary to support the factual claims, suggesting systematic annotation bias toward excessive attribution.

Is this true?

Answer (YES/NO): NO